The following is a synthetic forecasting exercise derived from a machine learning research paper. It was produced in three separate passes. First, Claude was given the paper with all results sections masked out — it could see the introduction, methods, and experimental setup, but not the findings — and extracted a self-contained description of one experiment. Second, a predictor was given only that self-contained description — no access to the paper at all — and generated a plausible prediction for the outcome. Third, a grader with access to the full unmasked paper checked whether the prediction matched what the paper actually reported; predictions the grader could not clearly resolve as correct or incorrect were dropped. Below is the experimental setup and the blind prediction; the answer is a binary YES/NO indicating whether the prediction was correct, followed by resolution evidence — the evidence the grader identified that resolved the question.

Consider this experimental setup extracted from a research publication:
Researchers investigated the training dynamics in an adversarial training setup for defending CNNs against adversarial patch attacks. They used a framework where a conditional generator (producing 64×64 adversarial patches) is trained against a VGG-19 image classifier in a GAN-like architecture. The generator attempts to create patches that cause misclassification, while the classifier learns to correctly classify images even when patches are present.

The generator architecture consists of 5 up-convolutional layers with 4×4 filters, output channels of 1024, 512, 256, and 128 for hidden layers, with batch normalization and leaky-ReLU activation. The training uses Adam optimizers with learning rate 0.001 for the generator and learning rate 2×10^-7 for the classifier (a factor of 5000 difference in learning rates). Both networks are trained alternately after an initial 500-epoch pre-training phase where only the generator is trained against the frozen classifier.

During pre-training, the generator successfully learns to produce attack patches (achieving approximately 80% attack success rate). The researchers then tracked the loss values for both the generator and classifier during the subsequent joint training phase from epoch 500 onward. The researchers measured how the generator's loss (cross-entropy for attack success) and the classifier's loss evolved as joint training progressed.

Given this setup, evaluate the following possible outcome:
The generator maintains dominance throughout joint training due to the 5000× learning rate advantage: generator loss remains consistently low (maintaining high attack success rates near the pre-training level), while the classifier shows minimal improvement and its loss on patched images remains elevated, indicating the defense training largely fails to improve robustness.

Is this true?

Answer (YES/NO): NO